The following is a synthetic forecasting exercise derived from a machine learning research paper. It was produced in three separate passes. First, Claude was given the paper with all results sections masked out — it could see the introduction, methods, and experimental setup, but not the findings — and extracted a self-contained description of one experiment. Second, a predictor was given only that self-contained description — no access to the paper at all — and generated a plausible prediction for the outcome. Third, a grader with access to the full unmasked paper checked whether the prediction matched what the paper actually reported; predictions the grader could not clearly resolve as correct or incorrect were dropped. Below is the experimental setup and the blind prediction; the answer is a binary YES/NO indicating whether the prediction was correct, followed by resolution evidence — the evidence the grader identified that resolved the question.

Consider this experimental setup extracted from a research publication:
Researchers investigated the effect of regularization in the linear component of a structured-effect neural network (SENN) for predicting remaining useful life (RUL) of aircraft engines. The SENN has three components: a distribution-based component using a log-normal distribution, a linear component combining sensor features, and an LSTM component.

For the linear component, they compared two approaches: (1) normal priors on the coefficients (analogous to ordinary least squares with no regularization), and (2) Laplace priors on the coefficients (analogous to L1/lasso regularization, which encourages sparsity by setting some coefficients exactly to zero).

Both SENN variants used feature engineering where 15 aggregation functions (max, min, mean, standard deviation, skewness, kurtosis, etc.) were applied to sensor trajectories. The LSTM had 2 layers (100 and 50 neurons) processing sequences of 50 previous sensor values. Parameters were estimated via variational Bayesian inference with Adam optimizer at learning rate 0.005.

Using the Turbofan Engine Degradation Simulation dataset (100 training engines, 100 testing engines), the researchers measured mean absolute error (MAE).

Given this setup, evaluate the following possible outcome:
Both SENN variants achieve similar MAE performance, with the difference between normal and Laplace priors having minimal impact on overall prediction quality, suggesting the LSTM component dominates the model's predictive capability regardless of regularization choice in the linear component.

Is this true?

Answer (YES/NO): NO